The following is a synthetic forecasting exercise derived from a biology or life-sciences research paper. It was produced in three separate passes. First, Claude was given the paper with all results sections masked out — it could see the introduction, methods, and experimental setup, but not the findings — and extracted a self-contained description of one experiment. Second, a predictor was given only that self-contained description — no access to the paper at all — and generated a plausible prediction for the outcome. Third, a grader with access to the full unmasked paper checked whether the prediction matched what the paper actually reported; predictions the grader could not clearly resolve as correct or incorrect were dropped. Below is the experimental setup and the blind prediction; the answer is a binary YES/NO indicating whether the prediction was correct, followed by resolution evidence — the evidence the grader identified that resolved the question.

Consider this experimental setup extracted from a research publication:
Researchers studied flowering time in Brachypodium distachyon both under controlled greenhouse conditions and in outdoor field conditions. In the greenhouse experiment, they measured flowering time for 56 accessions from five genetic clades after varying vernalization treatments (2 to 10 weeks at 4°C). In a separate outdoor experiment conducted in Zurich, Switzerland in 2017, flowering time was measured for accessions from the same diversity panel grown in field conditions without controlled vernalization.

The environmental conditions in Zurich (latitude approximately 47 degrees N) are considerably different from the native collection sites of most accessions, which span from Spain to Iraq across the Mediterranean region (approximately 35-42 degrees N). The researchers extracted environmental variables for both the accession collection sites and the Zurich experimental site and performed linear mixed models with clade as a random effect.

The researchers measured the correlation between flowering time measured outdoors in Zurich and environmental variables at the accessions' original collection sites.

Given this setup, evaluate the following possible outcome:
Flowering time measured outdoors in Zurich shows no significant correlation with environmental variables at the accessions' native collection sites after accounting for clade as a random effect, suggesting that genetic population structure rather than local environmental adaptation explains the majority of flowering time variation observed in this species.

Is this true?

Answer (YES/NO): NO